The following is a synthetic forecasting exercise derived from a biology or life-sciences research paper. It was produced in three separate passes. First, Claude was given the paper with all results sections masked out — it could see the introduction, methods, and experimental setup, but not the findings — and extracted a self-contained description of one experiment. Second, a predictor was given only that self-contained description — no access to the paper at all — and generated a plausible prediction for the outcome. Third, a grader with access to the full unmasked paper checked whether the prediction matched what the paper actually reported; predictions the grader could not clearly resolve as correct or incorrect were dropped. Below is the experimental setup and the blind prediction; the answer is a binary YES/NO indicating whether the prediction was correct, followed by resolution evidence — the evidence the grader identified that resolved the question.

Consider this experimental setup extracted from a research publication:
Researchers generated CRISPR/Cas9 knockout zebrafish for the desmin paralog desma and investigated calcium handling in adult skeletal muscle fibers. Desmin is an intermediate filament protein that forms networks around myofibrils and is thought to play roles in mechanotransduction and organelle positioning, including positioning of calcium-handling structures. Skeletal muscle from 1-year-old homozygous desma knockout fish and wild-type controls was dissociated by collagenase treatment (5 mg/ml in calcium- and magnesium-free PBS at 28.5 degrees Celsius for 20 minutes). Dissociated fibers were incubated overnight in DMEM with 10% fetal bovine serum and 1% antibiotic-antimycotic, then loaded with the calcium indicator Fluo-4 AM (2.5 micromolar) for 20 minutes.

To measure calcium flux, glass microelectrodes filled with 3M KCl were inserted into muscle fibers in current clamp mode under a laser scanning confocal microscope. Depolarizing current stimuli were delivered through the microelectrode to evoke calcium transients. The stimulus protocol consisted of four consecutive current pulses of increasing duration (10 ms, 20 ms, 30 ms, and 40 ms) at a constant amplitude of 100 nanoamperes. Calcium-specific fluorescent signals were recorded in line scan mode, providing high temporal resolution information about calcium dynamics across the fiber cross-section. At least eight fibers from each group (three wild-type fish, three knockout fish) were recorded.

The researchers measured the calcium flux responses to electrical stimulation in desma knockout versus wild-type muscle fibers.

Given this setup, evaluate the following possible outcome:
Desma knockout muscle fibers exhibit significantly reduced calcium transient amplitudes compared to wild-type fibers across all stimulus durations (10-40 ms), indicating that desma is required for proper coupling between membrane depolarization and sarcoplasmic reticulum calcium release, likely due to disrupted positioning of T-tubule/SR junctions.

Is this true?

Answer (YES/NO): NO